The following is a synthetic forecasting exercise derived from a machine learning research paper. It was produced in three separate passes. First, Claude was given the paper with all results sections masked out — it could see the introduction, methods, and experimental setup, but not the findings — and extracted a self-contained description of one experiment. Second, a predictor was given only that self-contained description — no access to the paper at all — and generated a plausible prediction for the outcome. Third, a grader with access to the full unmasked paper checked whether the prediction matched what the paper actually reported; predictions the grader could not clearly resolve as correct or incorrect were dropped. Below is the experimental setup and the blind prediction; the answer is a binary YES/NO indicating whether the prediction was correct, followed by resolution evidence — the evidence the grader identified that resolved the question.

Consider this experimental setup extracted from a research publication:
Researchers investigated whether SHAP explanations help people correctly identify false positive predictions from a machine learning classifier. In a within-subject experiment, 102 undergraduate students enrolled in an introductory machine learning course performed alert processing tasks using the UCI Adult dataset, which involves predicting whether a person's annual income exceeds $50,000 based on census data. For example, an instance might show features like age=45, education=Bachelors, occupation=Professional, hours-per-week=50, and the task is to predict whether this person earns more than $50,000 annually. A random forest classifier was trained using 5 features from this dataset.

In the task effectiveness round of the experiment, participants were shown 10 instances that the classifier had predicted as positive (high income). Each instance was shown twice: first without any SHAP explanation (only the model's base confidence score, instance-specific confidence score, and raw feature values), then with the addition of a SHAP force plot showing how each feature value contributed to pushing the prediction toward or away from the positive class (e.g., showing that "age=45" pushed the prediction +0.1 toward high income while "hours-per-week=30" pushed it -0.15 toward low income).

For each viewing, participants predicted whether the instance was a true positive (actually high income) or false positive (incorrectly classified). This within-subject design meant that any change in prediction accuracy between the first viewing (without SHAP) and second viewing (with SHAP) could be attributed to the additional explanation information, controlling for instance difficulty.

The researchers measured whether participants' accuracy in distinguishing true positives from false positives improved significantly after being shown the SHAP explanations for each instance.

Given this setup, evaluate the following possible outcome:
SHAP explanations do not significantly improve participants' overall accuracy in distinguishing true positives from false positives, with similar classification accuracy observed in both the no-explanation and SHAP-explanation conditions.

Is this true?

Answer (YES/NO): YES